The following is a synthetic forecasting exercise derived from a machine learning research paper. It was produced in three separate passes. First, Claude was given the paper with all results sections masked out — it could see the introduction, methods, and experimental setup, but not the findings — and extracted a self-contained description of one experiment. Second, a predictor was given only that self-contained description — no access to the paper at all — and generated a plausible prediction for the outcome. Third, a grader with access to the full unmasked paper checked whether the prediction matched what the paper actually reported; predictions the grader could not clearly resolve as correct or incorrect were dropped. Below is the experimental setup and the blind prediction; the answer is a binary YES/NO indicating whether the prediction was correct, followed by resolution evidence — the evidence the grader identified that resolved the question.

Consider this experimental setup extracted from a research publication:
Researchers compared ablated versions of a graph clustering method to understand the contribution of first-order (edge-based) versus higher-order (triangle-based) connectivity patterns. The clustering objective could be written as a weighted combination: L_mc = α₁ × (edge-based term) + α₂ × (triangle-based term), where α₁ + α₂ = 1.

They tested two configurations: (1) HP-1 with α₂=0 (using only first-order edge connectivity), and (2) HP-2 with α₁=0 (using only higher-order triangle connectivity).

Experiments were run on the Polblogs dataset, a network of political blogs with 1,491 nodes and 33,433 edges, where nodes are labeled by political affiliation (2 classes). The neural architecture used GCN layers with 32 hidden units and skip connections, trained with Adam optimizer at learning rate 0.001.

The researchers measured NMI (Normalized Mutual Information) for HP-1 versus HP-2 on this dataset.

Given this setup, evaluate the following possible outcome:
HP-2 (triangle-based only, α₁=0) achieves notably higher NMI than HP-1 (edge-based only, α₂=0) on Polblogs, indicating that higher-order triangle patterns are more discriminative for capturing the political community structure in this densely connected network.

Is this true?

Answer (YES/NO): NO